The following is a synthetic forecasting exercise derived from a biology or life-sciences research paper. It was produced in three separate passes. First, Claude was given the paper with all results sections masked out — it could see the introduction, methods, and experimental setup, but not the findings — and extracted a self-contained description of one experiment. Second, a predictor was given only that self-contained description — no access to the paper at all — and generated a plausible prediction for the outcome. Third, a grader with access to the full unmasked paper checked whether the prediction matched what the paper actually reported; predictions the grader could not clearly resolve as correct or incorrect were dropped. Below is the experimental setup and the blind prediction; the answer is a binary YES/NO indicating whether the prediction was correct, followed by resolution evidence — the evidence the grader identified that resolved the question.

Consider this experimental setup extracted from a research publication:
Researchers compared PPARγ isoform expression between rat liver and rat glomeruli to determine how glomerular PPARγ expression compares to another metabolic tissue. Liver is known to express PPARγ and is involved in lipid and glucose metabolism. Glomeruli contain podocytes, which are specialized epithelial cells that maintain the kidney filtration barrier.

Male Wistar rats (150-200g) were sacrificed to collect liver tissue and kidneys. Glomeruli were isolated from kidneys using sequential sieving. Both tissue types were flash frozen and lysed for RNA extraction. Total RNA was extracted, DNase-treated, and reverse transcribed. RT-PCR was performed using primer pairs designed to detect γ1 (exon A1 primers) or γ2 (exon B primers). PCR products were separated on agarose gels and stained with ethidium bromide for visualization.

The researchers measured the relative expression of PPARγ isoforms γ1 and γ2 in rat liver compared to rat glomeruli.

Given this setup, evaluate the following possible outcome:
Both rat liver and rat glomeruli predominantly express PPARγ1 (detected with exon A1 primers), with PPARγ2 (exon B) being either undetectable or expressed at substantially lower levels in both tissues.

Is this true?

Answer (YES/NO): NO